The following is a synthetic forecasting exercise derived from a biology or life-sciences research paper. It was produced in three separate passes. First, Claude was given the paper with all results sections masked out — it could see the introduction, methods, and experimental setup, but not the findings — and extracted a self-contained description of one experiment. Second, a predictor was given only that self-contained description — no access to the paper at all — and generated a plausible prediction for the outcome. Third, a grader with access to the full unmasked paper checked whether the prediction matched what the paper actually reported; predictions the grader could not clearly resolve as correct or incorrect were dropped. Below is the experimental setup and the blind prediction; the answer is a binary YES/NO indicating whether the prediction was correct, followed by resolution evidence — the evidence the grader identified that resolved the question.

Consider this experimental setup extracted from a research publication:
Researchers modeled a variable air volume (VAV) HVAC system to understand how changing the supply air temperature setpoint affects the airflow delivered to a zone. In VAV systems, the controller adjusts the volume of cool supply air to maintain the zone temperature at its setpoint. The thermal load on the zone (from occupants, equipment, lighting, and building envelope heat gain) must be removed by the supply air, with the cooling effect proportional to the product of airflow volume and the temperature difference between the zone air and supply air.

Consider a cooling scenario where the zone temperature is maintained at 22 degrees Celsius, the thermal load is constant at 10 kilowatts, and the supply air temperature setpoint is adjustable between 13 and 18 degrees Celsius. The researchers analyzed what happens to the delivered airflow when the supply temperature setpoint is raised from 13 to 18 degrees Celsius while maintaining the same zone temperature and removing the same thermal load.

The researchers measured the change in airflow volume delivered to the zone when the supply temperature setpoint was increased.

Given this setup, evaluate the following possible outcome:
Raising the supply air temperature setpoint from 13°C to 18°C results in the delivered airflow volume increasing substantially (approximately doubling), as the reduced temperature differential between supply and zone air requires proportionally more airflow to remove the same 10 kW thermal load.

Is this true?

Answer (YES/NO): YES